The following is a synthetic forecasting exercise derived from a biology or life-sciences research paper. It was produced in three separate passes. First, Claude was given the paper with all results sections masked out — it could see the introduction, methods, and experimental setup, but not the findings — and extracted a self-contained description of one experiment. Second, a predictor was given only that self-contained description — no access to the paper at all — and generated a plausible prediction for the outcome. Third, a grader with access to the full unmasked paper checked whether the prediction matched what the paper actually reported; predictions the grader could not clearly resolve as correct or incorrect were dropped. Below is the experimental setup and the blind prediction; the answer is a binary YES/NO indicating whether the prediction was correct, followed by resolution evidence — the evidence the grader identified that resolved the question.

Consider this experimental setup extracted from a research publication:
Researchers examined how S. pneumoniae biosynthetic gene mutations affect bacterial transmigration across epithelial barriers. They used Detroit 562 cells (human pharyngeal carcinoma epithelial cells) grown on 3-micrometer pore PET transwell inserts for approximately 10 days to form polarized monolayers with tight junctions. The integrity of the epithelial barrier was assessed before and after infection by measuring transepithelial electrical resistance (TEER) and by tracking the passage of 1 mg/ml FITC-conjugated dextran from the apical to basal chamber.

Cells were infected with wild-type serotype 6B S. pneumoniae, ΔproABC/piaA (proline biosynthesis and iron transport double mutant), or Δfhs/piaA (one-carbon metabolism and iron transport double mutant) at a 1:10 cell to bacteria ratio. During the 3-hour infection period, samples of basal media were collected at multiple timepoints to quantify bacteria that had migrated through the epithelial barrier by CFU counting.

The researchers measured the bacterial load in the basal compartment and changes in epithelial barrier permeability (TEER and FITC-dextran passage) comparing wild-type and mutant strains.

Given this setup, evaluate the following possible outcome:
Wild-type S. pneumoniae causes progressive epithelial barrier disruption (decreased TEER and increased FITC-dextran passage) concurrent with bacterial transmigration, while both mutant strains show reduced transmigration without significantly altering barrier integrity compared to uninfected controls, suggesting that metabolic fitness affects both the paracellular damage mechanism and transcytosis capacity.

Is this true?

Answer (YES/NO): NO